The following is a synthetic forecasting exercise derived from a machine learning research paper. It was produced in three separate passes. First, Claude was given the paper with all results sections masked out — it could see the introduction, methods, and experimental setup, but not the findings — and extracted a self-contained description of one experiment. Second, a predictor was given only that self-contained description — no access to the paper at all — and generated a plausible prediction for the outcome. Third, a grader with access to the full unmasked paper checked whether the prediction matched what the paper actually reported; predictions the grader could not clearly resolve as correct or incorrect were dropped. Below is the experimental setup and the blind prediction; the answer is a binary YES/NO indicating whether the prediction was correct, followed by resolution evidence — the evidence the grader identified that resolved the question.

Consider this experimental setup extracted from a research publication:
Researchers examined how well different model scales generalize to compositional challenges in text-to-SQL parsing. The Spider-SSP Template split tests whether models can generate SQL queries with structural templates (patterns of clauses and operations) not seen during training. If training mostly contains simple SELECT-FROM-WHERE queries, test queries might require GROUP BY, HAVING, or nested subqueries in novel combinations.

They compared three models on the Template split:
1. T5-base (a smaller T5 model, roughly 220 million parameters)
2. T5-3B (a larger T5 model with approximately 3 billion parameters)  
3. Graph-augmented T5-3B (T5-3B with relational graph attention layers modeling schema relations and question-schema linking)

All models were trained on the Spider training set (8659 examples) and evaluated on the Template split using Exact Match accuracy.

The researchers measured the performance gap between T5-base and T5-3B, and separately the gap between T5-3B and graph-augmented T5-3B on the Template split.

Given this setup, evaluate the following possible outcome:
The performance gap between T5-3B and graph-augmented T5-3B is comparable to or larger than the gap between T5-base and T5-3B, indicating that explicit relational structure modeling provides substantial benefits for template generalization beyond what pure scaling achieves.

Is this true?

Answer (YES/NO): YES